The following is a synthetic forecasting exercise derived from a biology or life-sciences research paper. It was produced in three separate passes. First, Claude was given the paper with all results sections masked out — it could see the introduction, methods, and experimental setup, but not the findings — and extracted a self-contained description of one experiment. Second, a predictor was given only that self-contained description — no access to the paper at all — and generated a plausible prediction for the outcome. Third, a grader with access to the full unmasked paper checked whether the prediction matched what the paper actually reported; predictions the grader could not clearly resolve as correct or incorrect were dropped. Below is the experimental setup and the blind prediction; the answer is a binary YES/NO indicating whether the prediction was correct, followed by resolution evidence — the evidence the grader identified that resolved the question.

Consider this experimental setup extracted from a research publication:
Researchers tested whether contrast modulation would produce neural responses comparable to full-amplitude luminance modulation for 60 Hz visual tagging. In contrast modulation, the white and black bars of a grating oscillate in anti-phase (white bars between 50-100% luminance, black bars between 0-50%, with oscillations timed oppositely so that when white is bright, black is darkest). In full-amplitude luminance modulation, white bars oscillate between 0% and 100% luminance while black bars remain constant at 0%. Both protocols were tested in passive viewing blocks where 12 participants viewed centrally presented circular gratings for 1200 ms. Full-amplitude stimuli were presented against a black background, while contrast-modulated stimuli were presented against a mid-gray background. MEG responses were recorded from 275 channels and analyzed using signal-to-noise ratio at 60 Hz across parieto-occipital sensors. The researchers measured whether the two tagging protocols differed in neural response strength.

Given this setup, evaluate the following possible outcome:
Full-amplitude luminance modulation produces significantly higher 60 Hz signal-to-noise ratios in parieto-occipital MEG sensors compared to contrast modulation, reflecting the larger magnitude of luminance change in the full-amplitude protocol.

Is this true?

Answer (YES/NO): NO